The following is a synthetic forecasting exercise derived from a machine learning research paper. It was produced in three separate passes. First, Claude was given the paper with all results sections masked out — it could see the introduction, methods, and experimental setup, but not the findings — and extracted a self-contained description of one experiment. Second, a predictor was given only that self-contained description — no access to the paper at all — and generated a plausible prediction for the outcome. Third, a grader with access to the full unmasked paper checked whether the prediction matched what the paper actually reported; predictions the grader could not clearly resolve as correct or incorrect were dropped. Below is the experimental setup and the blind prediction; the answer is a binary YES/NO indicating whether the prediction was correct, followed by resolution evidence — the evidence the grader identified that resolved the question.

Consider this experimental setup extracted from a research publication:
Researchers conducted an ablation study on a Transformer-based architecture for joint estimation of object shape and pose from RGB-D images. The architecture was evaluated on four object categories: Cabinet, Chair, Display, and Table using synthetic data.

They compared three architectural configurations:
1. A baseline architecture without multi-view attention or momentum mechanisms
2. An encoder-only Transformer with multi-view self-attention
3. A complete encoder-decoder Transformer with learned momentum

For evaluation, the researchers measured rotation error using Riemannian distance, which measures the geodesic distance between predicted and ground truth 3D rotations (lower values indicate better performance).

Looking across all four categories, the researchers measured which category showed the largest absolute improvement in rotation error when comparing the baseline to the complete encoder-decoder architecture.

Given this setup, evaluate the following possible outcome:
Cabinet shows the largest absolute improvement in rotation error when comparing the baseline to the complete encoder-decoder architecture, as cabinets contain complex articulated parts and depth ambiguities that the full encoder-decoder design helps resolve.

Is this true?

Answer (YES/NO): NO